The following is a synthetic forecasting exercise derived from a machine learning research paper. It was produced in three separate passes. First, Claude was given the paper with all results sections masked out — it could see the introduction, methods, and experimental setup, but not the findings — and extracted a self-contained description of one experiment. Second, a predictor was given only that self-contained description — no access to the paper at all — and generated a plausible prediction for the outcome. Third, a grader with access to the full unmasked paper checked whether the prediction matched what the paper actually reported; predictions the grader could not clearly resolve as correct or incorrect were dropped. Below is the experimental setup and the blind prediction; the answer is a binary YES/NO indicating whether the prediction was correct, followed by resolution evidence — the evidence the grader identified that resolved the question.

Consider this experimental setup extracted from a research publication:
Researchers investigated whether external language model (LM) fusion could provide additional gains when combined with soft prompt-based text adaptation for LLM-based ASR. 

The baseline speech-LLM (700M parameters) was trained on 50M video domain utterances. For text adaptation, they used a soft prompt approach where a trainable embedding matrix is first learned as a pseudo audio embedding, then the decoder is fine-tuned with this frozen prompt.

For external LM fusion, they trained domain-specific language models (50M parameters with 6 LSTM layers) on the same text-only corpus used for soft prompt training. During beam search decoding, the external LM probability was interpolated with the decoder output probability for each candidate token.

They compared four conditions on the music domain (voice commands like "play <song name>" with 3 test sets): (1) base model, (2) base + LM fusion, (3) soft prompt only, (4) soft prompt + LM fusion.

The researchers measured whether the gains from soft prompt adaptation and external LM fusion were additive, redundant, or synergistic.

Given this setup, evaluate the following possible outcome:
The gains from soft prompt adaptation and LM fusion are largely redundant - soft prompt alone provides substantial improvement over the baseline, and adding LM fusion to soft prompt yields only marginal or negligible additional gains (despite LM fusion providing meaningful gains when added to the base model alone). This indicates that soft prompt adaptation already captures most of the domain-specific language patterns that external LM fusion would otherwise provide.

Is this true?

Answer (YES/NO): NO